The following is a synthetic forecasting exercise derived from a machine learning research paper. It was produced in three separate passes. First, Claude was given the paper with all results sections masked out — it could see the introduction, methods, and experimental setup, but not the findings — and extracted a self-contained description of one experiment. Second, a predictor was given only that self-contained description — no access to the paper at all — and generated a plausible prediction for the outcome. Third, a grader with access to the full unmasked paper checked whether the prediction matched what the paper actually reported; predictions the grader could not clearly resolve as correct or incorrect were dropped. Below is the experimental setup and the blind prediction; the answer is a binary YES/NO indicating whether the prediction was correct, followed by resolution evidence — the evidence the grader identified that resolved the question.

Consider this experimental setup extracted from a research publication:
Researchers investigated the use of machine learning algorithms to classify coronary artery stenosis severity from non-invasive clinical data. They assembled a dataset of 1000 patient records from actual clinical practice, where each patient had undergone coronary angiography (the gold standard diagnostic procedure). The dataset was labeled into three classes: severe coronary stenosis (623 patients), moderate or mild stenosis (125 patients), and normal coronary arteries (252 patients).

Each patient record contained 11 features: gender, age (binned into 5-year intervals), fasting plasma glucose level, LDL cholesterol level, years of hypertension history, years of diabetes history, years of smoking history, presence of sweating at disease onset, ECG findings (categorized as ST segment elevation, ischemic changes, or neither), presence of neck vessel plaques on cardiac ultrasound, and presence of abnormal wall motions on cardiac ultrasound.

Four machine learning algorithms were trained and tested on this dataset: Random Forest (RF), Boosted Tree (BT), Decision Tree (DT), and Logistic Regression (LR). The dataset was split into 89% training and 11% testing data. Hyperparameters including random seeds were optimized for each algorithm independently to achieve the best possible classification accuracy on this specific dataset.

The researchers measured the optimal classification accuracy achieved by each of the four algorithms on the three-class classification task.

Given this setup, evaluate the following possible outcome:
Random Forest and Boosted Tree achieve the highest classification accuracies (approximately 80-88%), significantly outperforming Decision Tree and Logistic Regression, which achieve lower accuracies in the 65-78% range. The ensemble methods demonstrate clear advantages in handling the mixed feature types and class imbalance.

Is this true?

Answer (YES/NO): NO